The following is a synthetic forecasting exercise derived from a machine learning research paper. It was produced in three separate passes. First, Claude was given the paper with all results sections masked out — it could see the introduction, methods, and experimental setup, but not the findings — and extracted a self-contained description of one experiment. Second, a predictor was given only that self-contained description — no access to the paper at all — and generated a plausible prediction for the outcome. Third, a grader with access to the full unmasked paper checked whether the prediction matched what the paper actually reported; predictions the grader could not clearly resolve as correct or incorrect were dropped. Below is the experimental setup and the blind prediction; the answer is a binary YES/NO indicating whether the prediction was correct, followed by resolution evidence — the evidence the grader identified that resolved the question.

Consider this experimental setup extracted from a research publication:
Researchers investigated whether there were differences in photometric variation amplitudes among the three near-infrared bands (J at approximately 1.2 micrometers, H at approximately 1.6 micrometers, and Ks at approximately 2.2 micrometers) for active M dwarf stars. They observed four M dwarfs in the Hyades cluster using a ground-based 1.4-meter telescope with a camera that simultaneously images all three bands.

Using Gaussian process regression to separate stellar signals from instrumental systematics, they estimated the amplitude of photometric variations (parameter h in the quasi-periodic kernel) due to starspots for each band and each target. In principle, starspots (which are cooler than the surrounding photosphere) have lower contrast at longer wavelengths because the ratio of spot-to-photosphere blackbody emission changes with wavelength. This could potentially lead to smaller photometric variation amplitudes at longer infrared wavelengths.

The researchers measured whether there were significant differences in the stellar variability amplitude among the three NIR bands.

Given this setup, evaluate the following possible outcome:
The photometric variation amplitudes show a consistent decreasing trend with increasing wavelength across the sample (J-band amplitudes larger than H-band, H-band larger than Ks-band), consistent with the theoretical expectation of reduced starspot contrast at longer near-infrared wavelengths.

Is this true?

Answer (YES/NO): NO